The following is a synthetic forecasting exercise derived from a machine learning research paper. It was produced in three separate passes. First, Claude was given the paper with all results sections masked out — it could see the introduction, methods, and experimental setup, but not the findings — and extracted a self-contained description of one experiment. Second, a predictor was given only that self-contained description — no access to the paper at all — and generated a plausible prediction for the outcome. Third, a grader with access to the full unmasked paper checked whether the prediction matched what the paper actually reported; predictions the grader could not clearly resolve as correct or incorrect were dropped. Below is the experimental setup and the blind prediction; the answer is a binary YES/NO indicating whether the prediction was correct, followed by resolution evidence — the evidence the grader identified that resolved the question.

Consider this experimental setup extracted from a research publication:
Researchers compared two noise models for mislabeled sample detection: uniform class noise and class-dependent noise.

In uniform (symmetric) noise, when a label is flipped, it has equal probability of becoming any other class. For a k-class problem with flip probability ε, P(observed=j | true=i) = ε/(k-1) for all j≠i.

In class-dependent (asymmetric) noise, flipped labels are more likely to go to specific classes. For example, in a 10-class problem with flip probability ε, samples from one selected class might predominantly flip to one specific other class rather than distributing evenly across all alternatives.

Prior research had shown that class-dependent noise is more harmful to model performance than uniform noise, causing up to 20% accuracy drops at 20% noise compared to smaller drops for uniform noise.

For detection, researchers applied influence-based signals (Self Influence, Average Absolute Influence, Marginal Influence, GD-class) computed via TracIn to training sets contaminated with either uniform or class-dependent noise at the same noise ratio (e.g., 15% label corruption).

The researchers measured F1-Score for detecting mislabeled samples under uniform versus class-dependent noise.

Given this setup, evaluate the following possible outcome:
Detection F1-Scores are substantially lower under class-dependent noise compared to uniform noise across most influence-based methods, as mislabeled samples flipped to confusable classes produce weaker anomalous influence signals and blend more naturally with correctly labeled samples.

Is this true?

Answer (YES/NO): YES